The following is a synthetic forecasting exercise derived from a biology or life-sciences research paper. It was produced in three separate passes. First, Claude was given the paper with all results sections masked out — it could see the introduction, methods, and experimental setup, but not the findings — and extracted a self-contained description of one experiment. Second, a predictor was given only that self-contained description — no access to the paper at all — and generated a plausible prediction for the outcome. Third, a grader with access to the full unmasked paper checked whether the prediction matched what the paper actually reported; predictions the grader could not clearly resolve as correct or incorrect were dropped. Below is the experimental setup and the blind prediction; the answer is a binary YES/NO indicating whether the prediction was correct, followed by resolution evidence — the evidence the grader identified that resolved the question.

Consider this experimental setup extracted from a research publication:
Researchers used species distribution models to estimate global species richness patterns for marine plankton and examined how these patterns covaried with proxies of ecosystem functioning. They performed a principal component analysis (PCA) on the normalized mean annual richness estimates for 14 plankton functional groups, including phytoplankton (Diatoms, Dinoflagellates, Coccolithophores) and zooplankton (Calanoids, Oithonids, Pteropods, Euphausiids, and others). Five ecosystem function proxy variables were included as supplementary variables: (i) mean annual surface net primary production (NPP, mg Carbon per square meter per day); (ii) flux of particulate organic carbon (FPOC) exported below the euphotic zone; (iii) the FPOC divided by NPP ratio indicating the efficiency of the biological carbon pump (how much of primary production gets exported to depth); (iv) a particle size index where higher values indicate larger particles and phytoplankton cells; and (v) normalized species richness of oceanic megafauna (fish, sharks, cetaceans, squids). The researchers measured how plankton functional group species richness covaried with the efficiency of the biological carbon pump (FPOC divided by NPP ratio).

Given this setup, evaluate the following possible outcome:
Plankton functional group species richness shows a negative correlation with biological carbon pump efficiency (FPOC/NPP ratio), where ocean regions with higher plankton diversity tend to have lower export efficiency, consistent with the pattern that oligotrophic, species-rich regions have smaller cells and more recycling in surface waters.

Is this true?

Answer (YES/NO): YES